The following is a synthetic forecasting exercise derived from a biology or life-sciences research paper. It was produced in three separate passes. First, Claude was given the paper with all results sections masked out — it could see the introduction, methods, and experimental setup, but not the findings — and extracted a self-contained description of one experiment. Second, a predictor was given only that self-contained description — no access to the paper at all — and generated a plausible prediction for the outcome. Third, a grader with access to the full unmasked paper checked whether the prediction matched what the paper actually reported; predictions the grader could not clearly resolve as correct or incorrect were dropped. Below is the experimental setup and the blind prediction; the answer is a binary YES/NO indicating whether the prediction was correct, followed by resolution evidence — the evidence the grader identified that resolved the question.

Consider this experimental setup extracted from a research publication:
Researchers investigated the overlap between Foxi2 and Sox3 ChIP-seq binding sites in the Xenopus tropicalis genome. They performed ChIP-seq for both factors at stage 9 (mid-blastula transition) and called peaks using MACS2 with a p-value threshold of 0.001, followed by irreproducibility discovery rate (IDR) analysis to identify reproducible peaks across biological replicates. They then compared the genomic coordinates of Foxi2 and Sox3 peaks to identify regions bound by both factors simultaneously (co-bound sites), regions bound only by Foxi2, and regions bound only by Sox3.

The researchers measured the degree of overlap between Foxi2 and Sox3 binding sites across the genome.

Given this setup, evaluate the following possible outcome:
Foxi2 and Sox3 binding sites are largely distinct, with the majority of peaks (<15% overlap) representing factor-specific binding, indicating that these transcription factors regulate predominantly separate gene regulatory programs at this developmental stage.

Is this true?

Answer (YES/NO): NO